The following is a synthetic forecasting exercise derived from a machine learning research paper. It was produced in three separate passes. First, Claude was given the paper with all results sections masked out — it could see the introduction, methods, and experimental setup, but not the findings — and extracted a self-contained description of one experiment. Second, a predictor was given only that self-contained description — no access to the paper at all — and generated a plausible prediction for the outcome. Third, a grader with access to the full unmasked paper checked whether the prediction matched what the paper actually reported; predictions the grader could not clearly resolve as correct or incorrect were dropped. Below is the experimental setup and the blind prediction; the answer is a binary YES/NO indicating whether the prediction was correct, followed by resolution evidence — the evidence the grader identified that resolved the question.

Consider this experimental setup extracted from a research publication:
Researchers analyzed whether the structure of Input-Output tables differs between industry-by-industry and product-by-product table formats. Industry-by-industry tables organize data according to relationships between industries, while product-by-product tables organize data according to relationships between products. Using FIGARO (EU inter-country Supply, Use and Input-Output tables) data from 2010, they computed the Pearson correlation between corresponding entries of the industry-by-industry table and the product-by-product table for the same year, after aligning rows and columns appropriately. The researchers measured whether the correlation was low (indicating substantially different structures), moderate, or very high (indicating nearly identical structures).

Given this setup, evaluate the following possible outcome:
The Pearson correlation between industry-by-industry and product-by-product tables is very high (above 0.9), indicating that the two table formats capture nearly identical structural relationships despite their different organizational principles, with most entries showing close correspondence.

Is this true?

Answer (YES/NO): YES